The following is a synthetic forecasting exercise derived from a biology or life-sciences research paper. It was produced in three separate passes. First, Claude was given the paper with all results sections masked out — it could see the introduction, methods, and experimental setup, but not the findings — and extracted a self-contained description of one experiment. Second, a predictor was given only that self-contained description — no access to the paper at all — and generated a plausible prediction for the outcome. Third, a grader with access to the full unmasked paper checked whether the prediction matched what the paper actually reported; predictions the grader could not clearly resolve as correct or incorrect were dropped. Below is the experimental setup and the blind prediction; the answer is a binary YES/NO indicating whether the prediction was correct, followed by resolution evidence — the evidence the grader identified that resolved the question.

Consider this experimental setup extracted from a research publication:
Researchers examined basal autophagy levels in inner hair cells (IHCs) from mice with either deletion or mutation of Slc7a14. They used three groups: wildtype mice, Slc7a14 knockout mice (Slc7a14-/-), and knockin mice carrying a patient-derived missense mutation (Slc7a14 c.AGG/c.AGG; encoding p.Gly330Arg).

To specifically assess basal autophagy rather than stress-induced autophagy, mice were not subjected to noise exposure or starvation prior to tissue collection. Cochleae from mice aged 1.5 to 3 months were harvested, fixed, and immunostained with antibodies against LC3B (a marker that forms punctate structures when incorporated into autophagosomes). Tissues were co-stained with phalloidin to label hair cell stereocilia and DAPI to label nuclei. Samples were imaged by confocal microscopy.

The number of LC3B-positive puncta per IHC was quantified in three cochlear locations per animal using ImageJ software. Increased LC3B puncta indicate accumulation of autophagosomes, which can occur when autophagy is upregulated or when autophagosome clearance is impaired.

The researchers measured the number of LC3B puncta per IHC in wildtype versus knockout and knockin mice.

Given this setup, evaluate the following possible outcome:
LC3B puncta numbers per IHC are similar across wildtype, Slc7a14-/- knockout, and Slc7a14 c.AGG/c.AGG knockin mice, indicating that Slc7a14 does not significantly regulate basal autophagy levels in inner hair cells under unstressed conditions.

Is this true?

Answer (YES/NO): NO